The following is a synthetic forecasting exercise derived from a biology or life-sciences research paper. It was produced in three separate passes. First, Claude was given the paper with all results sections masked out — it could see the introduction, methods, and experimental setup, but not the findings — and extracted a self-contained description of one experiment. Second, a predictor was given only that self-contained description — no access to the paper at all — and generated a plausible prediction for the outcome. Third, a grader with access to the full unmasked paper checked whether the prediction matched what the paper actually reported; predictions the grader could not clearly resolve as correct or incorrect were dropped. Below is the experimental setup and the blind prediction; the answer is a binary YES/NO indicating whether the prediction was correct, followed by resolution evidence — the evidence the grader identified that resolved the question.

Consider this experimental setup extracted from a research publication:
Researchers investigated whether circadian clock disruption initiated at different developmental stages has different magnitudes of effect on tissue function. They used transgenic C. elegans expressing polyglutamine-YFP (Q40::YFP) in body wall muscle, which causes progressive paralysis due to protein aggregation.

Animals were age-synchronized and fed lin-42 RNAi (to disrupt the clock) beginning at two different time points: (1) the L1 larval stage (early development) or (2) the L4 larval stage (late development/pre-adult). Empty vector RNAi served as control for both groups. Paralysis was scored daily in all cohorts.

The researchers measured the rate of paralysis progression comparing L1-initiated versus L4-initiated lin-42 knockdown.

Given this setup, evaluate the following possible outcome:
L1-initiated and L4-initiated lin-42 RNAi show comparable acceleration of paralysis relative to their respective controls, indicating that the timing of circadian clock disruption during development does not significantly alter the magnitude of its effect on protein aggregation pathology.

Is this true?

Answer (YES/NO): NO